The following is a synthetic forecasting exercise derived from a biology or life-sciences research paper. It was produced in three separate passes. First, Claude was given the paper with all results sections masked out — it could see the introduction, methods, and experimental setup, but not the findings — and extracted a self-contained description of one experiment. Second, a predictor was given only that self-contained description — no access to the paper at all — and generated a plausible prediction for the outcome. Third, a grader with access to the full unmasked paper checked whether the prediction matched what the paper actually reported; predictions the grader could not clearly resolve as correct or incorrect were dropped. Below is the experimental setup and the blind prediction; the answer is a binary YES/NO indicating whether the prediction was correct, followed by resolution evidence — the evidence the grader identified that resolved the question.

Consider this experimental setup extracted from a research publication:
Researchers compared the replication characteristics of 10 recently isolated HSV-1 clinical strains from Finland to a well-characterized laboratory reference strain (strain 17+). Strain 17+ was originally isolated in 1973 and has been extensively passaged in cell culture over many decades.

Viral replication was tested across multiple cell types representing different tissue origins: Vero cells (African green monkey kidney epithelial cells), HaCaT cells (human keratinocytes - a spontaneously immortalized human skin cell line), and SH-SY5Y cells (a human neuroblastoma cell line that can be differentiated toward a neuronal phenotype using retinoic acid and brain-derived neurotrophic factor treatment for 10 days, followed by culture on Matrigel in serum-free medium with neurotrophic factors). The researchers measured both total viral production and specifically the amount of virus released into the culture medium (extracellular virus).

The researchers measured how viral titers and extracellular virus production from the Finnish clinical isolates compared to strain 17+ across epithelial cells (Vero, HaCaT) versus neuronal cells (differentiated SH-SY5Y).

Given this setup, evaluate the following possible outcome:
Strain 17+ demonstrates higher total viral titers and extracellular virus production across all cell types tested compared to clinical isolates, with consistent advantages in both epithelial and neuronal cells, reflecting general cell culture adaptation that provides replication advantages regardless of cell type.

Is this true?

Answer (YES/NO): NO